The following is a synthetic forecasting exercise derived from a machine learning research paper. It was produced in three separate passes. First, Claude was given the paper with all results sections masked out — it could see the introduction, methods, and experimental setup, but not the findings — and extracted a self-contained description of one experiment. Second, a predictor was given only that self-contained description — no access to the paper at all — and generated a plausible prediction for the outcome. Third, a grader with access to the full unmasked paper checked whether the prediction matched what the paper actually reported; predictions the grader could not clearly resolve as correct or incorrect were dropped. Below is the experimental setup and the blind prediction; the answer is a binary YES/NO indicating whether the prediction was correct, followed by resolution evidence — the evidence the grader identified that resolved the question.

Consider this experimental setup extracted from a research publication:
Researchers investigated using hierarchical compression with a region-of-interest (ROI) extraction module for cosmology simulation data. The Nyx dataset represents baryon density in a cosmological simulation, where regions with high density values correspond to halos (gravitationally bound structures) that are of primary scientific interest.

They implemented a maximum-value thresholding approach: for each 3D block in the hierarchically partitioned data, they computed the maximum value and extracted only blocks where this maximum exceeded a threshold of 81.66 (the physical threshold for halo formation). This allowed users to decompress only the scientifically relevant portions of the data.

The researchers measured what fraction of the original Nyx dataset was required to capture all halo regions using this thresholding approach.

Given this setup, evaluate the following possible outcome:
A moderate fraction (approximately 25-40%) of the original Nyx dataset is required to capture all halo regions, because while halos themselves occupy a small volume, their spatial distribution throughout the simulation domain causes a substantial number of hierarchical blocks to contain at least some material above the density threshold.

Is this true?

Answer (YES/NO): NO